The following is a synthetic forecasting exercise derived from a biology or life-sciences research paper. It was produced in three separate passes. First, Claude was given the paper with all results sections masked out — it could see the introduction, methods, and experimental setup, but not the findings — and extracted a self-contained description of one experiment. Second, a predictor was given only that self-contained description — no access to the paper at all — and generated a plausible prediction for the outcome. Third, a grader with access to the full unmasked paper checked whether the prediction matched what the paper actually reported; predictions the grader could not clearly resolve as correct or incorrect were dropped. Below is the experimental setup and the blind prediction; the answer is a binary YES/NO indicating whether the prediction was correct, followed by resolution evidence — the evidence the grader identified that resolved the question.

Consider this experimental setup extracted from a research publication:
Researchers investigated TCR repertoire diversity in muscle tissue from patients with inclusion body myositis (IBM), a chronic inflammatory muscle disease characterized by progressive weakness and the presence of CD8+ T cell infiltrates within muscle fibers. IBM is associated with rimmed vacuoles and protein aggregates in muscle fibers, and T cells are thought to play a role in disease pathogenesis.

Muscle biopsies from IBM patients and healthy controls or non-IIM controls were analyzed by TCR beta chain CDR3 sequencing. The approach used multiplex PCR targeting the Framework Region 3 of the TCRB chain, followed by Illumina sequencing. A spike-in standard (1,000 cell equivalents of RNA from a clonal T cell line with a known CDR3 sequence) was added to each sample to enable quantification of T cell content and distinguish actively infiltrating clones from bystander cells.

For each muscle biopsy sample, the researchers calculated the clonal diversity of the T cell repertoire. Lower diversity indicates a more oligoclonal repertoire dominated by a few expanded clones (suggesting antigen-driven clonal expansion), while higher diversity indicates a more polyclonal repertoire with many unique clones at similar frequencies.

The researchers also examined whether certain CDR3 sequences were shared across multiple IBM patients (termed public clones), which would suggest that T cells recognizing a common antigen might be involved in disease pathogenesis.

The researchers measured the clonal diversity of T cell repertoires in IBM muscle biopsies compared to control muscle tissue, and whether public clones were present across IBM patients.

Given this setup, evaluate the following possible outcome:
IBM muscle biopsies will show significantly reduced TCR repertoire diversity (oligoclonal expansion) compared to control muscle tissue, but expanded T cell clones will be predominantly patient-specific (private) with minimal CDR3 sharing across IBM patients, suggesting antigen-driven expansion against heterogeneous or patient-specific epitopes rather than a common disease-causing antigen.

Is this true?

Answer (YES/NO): NO